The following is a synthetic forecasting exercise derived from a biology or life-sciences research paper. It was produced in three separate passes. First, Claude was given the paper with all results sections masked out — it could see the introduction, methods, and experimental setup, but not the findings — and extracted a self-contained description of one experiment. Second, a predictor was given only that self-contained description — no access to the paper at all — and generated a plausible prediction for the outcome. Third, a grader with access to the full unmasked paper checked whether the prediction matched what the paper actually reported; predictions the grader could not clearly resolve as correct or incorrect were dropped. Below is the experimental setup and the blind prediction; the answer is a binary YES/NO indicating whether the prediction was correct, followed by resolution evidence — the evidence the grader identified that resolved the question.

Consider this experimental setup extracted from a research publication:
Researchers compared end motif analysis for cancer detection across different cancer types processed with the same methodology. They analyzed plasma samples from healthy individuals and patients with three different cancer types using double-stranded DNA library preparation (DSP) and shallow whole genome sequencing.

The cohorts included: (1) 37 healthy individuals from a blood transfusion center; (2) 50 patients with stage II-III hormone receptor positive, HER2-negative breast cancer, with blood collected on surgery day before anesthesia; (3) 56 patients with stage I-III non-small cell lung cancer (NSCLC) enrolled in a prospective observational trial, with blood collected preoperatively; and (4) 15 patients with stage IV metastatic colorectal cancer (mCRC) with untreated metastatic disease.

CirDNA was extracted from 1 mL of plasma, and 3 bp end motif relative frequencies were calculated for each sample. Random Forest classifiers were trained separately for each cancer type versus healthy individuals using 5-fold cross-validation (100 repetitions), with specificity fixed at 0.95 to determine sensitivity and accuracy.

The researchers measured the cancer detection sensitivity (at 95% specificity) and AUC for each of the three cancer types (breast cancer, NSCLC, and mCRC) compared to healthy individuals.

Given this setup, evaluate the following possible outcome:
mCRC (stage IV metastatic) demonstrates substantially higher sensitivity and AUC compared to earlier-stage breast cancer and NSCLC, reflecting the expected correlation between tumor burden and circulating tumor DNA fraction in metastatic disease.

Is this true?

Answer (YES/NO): NO